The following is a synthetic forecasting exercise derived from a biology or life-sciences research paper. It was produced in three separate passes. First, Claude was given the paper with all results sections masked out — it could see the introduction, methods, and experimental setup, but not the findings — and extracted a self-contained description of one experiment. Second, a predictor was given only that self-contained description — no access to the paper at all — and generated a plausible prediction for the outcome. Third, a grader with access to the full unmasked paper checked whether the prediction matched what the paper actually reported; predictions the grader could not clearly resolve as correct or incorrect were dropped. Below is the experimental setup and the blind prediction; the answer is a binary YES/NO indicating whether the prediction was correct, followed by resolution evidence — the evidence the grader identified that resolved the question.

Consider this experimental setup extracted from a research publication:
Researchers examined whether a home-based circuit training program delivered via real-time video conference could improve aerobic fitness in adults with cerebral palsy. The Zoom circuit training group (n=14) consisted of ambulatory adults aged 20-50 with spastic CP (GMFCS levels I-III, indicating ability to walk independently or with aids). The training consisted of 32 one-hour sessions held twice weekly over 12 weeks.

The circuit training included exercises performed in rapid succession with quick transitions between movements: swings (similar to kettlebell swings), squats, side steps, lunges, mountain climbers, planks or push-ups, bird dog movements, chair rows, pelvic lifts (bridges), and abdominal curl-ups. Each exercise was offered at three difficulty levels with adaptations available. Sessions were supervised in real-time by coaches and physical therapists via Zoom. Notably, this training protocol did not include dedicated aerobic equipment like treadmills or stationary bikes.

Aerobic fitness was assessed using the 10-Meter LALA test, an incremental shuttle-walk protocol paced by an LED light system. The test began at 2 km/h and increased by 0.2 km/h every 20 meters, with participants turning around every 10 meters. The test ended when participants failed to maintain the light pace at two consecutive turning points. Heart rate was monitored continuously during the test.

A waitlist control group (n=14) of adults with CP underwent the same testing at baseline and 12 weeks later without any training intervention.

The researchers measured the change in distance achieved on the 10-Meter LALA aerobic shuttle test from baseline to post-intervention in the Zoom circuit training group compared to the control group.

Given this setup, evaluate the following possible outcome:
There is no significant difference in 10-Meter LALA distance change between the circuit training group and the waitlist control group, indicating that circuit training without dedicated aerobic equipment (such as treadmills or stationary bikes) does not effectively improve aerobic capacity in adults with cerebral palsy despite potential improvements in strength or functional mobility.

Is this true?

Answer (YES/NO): NO